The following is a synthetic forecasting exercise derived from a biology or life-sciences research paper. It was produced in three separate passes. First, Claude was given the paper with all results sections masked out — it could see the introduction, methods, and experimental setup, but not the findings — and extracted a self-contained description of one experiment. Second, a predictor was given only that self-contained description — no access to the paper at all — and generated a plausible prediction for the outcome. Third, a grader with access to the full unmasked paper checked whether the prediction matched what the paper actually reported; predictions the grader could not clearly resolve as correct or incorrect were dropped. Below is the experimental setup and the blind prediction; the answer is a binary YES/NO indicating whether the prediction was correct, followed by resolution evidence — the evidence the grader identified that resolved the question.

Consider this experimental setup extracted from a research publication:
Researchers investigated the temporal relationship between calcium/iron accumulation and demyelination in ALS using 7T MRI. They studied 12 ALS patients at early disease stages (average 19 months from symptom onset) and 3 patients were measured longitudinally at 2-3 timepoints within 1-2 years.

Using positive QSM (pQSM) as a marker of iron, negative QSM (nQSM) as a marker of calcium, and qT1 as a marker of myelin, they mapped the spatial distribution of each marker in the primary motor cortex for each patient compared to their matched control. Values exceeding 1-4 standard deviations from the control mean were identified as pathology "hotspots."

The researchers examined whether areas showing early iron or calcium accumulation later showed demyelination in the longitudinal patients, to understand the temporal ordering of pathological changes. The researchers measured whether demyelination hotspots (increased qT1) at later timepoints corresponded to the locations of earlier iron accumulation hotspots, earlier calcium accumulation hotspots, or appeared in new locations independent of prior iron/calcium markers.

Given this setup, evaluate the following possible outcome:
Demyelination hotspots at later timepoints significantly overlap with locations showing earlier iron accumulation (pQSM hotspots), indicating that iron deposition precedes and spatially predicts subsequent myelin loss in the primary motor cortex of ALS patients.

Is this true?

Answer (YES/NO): NO